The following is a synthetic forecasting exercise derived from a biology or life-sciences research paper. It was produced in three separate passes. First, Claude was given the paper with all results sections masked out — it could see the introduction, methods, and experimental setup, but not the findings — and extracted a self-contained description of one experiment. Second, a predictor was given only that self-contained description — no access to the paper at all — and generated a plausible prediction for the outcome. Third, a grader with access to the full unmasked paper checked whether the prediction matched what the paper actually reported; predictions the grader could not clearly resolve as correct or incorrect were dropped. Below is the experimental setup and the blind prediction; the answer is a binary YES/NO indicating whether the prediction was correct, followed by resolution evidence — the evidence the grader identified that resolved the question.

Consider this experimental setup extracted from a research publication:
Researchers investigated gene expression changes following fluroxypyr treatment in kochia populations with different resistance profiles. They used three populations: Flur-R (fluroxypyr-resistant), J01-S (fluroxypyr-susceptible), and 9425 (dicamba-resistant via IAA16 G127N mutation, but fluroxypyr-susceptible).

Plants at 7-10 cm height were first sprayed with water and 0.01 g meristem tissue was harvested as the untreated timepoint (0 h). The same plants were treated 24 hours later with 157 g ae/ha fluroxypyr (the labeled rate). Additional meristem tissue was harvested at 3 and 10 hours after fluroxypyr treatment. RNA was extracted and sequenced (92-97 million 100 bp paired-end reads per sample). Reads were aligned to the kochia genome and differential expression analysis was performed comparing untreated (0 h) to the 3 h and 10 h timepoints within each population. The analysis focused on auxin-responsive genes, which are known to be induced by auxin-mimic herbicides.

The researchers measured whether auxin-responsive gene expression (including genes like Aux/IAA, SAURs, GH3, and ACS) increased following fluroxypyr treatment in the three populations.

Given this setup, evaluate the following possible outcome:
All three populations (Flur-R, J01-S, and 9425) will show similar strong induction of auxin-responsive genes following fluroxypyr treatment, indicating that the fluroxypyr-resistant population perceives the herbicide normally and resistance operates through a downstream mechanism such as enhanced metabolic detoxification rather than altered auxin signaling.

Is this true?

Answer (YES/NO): YES